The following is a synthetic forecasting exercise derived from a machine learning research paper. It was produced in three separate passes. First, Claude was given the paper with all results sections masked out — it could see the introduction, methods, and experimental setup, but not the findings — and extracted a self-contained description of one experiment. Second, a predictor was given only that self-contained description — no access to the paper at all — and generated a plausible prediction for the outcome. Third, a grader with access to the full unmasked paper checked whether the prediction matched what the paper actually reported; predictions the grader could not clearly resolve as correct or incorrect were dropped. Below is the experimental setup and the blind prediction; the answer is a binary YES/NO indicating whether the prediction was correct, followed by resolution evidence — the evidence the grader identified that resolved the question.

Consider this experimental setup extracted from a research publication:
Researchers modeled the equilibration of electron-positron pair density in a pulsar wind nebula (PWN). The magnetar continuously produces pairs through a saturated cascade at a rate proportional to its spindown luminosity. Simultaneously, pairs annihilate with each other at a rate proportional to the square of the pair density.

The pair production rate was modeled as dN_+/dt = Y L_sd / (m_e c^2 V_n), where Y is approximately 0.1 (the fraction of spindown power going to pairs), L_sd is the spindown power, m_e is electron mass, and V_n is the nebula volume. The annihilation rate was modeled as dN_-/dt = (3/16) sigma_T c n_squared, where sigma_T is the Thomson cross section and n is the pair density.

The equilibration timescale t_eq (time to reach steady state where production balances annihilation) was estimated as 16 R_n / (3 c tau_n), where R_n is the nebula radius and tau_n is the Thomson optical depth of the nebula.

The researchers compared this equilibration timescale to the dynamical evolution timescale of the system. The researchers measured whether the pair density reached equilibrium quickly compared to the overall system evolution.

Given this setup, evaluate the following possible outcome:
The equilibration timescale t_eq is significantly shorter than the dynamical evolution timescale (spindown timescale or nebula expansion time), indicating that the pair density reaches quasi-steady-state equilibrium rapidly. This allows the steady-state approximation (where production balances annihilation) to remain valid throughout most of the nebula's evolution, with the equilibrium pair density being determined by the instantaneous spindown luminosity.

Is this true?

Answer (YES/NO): YES